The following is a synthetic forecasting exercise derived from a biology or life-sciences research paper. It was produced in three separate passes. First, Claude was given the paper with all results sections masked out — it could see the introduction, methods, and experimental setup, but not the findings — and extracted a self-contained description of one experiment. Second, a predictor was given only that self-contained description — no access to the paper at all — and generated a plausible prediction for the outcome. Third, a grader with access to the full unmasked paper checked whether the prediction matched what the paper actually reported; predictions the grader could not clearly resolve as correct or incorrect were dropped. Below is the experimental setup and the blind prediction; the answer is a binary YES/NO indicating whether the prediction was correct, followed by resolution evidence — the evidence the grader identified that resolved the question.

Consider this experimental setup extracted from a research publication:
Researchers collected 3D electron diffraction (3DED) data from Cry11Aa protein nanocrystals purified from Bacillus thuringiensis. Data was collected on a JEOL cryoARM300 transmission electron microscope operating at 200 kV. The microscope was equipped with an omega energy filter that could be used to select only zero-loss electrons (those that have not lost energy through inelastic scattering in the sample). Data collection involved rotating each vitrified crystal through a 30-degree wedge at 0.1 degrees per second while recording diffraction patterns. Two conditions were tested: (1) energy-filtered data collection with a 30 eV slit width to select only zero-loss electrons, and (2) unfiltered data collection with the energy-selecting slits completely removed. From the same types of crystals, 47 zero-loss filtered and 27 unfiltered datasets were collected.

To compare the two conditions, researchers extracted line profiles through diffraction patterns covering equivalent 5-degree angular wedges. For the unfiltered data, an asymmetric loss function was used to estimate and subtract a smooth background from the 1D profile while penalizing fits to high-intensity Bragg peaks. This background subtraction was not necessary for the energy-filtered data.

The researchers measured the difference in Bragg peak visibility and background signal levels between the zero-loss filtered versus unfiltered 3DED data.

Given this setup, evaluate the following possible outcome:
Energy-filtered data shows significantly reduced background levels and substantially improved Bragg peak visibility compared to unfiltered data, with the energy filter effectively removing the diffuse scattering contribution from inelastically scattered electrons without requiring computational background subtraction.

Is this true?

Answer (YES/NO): YES